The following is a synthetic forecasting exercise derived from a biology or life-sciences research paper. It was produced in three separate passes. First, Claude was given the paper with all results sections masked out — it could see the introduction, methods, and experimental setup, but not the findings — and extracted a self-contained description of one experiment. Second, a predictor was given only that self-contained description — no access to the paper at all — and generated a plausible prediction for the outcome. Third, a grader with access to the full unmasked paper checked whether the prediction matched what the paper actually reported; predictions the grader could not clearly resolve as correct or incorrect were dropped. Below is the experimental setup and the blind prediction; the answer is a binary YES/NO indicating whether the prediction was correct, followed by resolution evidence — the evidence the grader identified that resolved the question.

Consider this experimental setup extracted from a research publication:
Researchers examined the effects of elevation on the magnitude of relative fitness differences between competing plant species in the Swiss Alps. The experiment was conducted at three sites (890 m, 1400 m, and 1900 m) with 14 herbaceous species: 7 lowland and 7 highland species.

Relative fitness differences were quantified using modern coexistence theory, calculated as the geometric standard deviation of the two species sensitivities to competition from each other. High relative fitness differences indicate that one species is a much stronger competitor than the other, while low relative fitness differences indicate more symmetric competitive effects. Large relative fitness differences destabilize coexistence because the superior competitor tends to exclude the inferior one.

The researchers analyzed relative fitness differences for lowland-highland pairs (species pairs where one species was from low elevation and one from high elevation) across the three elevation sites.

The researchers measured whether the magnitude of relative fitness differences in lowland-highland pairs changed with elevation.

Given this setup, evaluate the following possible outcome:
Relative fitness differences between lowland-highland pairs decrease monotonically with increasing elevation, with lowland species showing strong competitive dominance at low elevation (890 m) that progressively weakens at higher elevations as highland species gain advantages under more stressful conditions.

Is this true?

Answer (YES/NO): YES